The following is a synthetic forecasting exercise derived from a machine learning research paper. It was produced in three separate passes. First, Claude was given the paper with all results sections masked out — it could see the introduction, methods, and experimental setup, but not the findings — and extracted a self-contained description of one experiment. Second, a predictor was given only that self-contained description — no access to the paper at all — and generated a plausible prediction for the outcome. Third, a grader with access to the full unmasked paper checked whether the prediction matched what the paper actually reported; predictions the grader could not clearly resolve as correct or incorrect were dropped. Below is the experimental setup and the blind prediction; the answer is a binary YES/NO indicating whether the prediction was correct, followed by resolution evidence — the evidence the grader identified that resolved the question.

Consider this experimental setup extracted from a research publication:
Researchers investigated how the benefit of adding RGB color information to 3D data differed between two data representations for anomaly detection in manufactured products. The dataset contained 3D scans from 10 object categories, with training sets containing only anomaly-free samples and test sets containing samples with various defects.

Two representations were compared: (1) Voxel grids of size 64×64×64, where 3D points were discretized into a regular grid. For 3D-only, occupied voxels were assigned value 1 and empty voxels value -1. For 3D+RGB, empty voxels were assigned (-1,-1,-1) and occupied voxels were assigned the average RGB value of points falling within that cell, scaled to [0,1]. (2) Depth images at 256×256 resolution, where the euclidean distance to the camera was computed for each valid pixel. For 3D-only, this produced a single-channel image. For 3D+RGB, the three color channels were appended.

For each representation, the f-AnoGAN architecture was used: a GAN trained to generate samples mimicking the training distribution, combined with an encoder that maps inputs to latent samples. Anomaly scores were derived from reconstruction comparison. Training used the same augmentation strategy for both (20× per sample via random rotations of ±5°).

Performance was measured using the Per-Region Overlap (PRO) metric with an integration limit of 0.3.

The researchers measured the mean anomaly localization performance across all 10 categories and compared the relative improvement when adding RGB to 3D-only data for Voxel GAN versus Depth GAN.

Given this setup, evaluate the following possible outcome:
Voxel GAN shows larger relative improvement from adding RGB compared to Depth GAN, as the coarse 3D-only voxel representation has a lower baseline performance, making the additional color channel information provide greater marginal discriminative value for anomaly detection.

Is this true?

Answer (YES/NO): NO